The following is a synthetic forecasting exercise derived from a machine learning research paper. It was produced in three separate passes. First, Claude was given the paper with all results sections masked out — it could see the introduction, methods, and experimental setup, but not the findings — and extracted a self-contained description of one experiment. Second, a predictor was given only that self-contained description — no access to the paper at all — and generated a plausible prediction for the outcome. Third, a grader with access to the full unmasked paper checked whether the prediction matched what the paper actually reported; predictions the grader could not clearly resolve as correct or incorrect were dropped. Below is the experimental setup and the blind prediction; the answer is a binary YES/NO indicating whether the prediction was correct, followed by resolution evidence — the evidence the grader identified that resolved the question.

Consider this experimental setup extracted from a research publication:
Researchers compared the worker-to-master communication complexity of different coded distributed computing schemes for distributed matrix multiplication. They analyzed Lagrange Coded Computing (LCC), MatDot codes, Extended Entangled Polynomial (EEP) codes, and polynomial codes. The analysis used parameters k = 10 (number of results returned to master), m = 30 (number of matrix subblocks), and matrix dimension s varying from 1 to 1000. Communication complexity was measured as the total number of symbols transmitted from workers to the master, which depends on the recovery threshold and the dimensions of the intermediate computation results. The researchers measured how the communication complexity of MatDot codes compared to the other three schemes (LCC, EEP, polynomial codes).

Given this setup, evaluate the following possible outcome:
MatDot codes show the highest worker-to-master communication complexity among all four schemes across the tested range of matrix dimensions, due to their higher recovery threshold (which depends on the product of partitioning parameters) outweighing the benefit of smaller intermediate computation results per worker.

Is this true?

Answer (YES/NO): YES